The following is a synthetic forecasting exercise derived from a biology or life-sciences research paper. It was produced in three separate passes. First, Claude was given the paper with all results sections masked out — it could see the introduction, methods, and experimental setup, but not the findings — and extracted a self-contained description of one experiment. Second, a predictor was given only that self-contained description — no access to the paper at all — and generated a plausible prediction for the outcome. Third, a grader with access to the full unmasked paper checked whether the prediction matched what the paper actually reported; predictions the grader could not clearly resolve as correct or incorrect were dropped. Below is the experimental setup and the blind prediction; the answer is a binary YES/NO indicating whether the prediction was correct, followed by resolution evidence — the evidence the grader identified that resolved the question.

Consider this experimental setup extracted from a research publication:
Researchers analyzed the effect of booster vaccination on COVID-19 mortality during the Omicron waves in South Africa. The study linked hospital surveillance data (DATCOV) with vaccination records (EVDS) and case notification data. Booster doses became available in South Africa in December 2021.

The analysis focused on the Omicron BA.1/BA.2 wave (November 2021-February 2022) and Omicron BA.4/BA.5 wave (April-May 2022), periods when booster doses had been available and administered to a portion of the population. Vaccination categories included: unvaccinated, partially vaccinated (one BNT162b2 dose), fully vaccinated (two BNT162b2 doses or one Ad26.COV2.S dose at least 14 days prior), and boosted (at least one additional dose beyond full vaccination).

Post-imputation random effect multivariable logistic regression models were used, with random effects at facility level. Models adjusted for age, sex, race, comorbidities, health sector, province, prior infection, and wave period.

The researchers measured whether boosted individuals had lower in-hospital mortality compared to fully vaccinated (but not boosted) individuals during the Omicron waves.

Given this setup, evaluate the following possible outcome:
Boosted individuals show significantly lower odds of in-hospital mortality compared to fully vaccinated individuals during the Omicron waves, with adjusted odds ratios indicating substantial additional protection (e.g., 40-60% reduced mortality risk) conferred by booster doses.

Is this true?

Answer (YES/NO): YES